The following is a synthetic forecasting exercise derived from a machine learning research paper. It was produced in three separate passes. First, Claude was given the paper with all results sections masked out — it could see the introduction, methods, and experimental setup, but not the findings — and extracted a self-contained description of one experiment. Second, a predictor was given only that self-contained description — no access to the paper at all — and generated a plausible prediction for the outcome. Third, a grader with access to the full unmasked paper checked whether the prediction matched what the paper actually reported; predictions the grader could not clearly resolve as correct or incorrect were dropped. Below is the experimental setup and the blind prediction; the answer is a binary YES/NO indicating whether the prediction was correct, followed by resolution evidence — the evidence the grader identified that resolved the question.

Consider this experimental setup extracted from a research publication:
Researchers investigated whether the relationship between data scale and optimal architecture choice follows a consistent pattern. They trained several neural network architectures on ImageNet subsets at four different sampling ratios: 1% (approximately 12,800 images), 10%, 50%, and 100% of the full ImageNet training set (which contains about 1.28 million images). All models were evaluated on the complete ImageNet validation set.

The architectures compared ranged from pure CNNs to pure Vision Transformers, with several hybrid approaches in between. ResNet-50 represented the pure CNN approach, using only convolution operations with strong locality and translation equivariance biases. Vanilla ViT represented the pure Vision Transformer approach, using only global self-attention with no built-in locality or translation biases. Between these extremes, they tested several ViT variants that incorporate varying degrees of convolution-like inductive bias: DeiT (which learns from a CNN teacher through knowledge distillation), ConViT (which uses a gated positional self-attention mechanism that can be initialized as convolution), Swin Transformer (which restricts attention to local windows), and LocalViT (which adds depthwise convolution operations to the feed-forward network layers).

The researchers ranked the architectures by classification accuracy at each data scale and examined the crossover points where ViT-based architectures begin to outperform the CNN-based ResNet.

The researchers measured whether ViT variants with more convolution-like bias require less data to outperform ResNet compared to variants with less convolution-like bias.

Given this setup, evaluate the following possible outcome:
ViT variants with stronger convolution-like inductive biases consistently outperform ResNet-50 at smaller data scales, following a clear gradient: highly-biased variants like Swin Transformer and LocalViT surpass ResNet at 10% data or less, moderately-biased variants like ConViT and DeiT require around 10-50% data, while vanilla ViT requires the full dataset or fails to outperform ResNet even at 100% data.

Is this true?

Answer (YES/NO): NO